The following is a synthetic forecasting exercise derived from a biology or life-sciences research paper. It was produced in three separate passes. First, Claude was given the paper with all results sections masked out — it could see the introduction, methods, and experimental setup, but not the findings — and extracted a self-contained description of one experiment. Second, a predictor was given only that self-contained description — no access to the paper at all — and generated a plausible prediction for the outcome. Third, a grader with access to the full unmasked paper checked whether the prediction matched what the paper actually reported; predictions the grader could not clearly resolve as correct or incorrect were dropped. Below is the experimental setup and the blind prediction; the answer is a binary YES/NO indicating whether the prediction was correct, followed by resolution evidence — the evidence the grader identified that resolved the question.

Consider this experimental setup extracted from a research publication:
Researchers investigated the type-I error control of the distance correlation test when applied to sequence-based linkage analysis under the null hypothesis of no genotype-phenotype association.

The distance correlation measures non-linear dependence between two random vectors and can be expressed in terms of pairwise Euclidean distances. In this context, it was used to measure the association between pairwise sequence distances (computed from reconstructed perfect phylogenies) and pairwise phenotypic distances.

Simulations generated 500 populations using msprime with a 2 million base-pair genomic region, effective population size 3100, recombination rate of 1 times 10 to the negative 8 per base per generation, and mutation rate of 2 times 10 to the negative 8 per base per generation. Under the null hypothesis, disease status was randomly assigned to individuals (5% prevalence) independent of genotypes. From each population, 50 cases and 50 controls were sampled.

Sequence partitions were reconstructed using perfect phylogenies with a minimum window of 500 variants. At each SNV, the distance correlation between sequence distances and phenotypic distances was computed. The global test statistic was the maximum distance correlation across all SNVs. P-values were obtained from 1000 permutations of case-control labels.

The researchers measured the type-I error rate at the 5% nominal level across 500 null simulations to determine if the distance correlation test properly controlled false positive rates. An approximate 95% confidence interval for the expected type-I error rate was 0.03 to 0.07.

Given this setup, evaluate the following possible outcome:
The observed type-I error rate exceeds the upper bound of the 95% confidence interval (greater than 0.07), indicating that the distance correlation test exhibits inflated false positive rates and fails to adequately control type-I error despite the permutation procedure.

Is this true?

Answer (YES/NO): NO